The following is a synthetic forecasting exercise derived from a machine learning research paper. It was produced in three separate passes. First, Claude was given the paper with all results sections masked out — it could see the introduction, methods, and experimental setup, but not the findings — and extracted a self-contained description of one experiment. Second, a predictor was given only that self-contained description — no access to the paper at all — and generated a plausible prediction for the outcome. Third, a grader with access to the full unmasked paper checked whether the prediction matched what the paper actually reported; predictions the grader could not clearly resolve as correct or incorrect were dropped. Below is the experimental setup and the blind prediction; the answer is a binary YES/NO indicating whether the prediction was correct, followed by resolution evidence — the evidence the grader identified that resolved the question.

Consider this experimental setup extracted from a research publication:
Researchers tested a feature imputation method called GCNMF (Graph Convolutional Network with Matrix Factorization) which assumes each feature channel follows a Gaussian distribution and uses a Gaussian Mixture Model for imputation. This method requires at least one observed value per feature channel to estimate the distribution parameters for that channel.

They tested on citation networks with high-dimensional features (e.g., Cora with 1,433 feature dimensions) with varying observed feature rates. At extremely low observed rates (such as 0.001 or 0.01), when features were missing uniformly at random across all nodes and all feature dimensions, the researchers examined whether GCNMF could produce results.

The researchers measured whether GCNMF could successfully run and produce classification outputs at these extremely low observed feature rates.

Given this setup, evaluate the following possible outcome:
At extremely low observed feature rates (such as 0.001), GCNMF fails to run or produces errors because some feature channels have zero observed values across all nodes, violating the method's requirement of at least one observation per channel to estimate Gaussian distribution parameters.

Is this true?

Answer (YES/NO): YES